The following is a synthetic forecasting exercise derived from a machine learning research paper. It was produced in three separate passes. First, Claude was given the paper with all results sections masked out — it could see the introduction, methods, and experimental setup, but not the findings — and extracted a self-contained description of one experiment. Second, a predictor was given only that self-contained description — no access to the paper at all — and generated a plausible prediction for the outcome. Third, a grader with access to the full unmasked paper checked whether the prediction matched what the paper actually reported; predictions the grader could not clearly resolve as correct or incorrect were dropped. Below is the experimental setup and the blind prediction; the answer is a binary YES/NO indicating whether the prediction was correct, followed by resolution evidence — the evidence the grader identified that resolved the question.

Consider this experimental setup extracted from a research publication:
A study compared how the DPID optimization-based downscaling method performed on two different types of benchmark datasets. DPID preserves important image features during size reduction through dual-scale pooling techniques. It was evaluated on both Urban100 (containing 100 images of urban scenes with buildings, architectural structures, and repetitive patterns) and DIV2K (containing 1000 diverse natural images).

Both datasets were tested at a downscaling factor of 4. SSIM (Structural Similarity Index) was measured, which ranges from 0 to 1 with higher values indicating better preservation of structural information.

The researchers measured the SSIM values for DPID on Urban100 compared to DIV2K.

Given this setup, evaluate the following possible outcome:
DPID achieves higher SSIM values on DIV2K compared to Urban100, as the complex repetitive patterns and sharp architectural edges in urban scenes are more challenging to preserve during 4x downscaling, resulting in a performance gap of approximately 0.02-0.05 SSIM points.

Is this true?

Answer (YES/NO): NO